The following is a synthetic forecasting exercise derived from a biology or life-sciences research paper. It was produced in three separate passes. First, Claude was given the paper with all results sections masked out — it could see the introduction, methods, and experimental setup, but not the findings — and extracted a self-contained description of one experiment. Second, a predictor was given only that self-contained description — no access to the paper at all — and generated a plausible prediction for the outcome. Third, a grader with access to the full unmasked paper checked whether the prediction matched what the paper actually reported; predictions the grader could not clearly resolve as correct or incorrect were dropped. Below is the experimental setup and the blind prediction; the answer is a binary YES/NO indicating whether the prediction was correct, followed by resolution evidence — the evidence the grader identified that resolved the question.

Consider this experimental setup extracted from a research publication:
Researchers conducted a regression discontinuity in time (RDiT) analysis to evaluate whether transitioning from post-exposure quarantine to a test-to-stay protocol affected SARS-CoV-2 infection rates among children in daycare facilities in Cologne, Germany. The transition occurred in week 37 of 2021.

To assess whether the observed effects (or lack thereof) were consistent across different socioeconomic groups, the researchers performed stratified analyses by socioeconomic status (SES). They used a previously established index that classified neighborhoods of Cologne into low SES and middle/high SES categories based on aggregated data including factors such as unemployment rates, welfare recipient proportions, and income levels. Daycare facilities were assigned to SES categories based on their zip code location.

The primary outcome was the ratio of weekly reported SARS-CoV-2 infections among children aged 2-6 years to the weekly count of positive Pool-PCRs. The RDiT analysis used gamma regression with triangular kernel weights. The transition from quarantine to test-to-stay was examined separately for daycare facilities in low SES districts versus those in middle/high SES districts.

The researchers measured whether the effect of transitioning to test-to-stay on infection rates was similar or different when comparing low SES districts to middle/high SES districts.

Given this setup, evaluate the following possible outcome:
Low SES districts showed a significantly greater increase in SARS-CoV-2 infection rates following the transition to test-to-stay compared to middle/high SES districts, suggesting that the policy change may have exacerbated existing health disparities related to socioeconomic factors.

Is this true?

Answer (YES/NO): NO